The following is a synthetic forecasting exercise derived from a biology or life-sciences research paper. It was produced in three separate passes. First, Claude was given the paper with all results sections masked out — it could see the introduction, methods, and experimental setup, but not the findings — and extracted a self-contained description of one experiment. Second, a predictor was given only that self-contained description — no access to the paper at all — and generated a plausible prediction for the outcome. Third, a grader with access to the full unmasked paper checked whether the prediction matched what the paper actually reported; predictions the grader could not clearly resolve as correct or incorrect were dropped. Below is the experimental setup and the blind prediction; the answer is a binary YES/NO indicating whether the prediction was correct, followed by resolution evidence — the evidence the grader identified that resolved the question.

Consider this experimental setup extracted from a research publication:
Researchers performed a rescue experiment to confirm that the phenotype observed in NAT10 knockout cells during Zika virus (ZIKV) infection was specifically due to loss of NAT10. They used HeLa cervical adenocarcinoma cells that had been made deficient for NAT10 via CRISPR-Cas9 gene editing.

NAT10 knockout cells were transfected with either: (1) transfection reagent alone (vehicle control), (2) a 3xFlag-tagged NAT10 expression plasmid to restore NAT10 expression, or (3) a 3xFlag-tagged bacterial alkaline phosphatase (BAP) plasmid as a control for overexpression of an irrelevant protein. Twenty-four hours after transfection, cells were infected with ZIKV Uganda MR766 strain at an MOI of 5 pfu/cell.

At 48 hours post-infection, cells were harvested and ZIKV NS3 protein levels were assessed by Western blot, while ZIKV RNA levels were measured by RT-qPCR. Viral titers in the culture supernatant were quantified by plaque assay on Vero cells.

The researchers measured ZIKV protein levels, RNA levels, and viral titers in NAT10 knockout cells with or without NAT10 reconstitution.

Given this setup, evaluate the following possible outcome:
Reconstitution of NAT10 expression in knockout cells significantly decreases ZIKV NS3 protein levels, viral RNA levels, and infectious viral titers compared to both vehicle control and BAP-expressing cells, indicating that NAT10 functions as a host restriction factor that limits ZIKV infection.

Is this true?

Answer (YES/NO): NO